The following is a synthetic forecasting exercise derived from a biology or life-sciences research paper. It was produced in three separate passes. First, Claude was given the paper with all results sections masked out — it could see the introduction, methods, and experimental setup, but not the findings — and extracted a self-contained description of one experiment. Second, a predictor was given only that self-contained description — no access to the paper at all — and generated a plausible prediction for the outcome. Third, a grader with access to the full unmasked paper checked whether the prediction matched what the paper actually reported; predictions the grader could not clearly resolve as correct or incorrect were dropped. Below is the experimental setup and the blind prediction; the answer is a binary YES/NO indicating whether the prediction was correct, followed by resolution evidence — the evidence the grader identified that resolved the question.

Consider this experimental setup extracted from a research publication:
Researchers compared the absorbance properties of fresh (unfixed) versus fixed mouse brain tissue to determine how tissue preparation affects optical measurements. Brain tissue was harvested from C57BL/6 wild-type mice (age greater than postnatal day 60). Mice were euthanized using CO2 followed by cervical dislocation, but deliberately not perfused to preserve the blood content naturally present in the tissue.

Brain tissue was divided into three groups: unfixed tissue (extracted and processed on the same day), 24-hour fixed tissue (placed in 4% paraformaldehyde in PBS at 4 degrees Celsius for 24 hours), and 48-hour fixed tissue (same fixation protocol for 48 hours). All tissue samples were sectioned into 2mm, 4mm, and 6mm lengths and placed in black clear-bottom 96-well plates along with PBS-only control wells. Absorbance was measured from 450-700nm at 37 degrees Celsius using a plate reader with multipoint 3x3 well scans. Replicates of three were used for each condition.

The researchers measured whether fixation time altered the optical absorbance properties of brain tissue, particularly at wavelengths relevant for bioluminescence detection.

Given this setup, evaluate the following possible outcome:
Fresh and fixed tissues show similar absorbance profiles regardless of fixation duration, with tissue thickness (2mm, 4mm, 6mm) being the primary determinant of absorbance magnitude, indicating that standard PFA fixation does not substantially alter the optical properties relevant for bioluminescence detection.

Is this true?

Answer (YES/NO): NO